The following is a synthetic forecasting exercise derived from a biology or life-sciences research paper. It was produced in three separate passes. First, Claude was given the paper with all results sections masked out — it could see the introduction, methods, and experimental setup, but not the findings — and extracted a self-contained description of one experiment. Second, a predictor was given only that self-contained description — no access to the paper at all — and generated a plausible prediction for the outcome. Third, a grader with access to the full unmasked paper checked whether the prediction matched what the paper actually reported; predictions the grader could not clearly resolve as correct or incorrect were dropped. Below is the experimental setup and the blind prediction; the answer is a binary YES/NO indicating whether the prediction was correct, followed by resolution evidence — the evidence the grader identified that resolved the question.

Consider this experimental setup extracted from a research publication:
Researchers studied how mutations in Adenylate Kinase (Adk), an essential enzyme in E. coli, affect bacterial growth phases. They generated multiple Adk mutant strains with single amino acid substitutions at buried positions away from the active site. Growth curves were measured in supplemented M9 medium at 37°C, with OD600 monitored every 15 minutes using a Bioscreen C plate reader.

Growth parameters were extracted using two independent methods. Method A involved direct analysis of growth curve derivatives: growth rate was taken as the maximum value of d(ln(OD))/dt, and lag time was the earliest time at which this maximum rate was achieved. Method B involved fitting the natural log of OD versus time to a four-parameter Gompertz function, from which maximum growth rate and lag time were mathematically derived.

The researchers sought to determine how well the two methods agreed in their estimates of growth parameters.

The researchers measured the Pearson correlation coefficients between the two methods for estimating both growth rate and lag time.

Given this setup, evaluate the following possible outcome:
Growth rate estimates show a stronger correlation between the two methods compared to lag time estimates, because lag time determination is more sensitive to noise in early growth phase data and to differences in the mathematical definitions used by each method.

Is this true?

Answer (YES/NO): YES